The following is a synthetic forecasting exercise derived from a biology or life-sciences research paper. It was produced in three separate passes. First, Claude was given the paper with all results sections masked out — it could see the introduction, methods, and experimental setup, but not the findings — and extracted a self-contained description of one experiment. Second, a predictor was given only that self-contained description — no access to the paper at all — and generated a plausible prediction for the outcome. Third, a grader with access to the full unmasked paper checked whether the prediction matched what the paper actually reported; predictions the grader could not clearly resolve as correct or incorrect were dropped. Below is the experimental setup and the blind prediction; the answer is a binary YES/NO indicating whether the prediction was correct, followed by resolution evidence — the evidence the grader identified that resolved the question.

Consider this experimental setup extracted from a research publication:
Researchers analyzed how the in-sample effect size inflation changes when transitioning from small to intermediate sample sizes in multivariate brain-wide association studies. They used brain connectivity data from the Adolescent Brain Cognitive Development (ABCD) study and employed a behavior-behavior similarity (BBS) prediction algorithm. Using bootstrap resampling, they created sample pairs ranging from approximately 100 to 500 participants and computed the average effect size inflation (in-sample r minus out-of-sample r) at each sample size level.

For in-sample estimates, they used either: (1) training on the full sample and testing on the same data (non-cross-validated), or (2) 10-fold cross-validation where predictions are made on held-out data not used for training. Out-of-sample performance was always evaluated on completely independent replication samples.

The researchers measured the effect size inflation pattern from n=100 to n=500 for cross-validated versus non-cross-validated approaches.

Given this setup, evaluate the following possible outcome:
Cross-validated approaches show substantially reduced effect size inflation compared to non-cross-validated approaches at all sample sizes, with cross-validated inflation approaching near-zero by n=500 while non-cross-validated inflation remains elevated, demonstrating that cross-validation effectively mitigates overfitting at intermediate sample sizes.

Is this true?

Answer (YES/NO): YES